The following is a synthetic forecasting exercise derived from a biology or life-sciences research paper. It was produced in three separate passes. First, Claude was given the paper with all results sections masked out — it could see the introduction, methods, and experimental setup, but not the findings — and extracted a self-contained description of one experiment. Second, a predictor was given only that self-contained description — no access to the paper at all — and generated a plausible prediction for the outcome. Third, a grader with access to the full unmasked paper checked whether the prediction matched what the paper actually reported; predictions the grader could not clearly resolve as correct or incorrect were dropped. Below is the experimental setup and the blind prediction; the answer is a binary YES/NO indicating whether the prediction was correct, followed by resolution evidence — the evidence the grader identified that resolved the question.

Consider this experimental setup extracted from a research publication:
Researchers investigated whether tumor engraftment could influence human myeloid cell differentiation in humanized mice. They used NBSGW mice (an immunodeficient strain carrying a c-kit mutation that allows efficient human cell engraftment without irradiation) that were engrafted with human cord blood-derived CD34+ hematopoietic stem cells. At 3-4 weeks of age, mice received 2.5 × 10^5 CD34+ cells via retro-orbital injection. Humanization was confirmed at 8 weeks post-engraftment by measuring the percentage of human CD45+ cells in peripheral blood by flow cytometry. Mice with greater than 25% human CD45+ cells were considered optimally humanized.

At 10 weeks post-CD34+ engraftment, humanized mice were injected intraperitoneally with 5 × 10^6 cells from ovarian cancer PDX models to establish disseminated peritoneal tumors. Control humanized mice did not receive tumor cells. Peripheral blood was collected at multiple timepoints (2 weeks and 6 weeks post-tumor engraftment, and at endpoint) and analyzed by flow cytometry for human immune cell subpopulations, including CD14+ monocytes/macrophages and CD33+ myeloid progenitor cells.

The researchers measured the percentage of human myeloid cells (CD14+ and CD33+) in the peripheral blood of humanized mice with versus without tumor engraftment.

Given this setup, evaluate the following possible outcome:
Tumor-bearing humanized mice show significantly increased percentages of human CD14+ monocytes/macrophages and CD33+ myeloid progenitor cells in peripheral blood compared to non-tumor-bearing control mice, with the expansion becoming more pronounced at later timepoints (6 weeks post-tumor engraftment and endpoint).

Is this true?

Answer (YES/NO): NO